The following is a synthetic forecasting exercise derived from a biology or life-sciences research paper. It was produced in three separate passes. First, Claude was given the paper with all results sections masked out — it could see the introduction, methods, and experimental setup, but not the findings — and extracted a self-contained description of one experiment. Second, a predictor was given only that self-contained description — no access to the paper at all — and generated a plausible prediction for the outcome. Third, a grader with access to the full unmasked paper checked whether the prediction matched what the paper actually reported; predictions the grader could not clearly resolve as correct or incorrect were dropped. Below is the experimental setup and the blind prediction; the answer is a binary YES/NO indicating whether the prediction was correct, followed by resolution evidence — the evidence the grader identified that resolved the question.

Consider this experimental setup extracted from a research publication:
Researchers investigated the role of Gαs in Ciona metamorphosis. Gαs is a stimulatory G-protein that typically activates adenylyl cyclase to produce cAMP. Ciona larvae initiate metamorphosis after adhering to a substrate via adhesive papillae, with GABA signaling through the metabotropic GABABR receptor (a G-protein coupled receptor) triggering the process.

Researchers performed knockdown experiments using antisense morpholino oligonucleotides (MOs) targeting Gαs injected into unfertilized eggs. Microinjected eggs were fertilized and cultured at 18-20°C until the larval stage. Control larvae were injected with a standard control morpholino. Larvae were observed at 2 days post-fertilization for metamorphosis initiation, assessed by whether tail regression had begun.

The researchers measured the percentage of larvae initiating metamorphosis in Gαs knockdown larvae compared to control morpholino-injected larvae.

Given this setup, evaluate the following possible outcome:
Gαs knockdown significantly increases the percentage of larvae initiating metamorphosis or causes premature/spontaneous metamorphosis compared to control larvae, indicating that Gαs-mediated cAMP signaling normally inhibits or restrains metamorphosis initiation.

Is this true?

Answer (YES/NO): NO